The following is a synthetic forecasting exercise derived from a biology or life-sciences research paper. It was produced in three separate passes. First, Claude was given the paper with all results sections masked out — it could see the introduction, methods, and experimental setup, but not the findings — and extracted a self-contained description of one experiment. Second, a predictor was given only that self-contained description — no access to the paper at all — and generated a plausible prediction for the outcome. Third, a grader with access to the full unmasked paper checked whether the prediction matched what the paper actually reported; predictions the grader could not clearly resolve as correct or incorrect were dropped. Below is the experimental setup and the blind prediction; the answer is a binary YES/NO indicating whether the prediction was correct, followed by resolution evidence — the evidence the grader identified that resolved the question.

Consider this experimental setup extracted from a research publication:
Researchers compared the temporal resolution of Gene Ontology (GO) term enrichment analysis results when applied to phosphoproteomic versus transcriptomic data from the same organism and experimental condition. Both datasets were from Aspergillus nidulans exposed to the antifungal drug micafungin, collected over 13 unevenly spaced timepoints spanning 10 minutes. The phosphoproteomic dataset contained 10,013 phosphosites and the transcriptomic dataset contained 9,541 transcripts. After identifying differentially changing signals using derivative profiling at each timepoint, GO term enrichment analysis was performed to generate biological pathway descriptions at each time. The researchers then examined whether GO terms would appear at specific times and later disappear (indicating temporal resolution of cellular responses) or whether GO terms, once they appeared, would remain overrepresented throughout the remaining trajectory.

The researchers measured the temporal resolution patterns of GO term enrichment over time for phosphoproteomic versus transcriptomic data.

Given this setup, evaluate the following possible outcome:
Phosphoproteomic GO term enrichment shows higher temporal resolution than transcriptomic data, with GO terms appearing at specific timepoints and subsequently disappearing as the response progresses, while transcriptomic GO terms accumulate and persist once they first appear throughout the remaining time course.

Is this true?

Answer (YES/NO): YES